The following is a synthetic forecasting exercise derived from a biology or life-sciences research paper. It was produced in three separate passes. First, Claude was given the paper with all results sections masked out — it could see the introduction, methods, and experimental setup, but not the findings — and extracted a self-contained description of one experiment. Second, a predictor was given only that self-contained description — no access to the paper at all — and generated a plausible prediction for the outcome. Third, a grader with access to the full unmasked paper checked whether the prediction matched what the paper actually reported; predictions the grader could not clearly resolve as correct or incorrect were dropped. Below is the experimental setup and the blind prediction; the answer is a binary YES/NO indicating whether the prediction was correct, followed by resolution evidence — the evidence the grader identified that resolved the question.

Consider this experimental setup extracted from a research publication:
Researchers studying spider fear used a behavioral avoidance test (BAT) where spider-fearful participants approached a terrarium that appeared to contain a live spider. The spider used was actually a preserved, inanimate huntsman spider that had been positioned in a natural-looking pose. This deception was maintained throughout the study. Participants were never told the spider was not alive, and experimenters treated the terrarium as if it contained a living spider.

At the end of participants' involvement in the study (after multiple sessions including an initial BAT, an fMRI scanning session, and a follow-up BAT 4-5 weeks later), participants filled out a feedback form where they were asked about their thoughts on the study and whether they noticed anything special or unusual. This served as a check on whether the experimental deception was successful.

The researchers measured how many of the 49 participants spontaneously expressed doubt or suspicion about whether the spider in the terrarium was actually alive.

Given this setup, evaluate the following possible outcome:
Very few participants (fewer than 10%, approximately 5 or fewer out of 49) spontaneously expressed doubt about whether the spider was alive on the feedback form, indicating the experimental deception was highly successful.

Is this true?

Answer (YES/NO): YES